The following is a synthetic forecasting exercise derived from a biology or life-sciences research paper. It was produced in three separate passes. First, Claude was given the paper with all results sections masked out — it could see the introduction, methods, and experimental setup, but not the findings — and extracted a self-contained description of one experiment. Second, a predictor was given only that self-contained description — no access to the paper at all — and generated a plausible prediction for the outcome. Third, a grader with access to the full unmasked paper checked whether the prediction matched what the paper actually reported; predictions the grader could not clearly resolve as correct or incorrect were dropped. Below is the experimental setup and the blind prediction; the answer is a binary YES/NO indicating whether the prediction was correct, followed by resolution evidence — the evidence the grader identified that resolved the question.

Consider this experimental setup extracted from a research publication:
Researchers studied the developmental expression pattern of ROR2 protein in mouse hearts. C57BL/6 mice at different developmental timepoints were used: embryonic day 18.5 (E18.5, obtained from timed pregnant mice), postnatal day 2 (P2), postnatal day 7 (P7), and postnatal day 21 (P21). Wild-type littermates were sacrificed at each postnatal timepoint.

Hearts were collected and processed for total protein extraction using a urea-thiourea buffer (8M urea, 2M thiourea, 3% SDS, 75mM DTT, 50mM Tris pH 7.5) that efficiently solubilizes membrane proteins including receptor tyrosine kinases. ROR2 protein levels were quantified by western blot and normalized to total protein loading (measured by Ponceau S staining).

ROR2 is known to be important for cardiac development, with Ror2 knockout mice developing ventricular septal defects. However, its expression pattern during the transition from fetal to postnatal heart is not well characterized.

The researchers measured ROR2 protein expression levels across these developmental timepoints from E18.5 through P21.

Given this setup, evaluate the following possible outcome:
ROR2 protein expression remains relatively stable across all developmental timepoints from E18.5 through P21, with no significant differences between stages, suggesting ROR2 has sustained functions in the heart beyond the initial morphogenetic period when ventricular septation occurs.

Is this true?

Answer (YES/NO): NO